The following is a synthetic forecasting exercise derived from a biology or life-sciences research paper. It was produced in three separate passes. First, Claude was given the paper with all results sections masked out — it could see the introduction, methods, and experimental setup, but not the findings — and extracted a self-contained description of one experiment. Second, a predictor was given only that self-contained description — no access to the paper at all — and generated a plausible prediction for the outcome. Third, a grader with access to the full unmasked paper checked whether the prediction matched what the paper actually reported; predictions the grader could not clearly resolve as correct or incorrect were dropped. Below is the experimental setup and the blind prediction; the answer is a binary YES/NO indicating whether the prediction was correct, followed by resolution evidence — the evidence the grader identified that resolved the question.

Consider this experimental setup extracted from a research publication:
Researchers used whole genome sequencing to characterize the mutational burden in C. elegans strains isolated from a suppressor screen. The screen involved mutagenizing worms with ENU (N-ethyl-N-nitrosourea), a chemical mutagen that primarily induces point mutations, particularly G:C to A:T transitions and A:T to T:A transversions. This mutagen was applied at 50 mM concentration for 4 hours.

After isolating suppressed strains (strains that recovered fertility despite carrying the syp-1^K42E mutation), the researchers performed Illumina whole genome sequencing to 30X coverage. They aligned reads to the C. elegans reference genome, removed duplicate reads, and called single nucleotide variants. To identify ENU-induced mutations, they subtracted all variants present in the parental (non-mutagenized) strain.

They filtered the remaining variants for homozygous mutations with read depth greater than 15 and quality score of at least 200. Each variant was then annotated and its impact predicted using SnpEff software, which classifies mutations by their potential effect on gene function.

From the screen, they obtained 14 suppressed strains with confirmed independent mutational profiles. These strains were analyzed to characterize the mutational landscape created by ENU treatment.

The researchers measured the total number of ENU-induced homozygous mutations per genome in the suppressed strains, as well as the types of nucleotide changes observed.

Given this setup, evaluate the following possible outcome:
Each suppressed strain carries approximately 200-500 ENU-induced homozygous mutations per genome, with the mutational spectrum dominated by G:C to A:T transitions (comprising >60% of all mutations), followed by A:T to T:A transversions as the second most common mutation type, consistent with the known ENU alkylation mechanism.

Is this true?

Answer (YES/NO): NO